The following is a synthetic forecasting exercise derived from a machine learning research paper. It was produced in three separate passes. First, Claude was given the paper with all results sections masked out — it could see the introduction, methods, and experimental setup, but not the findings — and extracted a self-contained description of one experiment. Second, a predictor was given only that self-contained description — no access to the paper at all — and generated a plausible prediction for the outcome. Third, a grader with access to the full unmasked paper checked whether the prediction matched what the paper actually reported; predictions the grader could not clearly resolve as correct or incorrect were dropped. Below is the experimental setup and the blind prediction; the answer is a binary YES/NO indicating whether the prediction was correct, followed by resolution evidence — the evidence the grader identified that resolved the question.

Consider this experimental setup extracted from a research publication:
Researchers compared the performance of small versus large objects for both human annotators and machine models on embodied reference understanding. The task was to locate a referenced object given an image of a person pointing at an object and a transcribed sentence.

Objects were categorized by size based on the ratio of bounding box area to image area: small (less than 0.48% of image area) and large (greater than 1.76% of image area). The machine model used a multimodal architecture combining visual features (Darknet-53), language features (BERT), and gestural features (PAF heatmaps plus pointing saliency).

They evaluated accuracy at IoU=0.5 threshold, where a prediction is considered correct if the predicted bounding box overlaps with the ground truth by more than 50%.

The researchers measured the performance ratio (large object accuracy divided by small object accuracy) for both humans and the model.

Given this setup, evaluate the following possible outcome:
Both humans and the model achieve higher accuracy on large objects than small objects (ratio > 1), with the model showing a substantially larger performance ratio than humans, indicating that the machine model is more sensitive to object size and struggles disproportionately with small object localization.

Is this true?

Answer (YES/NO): YES